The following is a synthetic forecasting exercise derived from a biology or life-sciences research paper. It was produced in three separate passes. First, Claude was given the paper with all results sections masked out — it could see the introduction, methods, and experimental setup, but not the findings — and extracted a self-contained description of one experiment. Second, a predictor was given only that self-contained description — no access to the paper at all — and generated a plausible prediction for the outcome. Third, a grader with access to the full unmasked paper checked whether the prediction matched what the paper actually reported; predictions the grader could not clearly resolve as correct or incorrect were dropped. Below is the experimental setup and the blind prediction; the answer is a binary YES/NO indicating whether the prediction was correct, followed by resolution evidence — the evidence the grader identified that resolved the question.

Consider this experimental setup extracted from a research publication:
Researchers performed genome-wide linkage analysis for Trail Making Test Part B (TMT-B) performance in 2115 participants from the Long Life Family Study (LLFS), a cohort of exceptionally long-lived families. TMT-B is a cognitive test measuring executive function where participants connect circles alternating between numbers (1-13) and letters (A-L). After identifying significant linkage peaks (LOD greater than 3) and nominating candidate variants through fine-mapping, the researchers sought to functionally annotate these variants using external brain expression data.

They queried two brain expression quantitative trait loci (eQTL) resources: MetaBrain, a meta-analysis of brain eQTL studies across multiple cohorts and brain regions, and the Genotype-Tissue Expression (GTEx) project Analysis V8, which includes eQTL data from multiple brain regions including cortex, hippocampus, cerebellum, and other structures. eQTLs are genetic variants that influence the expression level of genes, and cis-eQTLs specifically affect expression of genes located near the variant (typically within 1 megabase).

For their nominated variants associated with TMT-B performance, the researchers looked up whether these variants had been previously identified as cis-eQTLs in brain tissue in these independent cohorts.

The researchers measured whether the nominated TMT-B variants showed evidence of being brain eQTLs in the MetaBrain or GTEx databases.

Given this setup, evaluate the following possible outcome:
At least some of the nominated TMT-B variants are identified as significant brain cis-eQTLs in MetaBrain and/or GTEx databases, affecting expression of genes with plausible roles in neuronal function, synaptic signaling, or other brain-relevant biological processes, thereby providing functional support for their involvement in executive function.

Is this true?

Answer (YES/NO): YES